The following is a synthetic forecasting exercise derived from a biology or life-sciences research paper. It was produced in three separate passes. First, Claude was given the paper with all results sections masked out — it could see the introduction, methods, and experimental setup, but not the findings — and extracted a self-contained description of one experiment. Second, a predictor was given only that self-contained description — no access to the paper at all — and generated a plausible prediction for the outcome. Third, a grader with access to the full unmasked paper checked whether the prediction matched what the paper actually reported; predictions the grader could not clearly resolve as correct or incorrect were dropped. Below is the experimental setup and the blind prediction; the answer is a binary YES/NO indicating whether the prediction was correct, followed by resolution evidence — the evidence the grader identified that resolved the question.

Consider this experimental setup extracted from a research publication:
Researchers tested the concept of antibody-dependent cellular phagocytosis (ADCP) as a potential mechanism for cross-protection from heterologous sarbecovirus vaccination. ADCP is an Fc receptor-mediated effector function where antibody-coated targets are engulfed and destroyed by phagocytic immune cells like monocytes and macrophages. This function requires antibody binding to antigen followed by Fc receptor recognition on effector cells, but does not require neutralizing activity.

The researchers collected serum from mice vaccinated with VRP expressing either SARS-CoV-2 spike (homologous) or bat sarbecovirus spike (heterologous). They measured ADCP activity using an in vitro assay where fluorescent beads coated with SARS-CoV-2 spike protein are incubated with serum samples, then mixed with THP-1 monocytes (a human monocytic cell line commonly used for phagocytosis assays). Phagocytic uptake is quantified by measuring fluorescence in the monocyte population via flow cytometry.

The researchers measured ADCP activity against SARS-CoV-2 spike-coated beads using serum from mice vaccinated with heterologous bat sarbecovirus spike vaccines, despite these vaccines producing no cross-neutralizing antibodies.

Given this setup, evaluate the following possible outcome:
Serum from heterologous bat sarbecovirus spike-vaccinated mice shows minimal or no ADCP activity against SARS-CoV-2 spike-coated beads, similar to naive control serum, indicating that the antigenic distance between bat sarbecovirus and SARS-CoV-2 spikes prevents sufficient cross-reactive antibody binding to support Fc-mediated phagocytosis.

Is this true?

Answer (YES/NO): NO